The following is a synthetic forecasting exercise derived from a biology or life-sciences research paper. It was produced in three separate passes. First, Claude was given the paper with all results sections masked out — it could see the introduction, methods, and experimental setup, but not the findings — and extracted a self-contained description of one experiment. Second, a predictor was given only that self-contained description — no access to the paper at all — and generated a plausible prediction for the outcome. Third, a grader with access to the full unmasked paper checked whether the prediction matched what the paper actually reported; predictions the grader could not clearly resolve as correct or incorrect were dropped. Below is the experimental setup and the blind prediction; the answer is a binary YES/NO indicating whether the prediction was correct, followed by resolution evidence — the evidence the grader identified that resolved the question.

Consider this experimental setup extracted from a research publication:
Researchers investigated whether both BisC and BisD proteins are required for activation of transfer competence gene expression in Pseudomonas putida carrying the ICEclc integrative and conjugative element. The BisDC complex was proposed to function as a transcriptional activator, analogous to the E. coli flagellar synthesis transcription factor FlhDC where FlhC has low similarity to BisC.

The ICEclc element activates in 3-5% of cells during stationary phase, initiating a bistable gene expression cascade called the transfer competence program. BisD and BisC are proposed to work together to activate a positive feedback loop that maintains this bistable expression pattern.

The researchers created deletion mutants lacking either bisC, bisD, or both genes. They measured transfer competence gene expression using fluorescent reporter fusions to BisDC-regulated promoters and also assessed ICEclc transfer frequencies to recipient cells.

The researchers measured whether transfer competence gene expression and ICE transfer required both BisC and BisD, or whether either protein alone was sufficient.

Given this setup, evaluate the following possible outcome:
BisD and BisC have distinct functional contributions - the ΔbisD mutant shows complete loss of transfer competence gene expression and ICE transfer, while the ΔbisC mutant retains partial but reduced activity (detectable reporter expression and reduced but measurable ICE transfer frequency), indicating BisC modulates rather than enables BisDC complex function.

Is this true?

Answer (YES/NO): NO